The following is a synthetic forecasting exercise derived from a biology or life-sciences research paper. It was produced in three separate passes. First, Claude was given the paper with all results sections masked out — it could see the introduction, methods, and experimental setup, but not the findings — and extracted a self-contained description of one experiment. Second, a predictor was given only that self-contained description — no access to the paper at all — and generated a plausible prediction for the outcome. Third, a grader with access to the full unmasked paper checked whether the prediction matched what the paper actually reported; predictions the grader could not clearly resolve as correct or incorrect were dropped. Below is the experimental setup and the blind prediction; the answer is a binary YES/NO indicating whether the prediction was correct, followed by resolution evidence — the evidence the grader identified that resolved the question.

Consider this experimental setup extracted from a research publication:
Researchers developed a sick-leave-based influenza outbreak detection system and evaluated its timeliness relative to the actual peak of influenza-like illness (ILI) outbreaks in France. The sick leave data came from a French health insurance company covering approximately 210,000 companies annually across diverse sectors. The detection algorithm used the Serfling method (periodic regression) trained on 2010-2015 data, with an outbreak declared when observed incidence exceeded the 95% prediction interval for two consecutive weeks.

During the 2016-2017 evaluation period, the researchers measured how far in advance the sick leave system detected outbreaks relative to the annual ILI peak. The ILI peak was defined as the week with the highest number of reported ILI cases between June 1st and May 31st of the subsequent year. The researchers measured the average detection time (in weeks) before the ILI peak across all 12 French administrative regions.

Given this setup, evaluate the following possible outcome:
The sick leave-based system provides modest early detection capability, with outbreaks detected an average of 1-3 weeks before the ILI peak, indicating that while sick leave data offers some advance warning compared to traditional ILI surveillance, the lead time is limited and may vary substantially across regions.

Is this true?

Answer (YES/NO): NO